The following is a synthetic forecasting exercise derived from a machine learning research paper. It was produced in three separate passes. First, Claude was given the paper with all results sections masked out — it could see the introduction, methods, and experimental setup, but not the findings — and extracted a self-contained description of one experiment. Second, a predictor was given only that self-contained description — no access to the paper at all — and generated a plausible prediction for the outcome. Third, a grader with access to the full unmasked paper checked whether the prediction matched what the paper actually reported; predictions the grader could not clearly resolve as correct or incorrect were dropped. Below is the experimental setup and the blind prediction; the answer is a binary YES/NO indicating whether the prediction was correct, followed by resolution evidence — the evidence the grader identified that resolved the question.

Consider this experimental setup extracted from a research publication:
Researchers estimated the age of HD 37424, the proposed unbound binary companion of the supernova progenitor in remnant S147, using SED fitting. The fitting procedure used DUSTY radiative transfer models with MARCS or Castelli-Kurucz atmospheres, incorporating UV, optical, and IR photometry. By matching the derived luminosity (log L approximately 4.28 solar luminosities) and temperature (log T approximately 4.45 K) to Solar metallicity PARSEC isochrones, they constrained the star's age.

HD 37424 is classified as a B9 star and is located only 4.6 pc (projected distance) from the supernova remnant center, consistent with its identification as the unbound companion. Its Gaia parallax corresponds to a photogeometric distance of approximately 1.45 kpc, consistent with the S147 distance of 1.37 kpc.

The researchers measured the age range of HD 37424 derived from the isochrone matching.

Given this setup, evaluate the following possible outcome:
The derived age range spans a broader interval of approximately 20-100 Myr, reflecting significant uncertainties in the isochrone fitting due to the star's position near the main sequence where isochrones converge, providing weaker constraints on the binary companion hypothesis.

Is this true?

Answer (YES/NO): NO